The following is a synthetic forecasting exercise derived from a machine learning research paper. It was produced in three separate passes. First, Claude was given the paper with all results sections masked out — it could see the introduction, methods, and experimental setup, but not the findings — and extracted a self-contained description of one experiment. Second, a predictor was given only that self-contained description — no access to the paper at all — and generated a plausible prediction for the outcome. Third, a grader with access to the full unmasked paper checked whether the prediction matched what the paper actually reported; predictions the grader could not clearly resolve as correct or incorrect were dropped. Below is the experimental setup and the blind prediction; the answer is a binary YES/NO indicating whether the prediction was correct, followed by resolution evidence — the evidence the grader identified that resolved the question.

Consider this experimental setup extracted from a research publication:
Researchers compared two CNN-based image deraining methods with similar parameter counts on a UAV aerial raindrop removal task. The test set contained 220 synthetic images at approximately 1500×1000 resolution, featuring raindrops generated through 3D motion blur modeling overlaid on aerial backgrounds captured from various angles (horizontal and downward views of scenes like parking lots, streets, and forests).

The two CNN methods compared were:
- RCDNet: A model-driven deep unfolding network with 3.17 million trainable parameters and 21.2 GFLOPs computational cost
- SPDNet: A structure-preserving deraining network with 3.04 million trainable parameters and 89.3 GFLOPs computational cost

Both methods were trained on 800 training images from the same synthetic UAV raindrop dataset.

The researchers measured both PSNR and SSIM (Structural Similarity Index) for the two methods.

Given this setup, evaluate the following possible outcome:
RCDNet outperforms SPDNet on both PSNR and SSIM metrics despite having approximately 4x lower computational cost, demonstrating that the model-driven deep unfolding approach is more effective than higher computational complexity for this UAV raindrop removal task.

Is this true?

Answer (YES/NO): NO